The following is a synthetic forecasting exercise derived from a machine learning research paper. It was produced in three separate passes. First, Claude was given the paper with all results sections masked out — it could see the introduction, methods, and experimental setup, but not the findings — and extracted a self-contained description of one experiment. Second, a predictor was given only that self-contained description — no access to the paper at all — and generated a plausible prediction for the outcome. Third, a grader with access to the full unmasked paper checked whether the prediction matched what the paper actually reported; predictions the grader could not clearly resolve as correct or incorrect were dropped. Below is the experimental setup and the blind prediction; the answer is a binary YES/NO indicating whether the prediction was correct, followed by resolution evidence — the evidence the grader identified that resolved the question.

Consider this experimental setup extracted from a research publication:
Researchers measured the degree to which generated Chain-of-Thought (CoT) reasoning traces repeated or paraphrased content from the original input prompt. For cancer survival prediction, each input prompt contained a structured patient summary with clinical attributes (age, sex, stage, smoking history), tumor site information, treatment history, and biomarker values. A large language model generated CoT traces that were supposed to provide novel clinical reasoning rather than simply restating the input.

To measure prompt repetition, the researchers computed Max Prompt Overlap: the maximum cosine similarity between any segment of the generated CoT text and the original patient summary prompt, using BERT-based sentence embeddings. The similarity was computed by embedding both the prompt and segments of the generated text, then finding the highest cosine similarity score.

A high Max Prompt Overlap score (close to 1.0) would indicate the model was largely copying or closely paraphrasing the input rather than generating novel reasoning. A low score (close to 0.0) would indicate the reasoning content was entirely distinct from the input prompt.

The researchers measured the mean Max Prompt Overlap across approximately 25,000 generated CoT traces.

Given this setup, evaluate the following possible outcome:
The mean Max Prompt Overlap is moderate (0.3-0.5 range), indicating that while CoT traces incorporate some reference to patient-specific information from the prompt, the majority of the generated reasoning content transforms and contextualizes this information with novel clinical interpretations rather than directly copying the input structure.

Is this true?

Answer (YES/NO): YES